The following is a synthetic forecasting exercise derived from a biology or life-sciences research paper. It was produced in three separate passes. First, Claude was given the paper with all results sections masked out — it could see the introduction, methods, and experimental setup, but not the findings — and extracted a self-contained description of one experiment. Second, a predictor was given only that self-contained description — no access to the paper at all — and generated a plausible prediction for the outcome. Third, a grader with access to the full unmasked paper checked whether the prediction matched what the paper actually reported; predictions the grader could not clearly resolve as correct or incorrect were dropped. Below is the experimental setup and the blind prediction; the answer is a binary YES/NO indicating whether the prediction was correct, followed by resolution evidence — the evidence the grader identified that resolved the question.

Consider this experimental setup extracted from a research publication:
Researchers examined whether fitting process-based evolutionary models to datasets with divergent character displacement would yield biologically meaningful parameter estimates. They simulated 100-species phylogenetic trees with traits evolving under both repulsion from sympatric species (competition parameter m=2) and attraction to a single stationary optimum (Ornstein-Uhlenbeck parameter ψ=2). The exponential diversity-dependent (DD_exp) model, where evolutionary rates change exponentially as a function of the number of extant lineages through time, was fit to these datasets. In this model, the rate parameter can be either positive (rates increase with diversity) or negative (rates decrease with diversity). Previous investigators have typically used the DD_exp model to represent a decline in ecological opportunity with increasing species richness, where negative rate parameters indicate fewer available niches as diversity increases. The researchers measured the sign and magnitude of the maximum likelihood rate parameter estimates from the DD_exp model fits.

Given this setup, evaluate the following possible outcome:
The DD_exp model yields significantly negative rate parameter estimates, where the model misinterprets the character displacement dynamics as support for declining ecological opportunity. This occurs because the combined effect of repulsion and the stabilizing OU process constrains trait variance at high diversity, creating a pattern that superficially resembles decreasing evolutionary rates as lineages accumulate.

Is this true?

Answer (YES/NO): NO